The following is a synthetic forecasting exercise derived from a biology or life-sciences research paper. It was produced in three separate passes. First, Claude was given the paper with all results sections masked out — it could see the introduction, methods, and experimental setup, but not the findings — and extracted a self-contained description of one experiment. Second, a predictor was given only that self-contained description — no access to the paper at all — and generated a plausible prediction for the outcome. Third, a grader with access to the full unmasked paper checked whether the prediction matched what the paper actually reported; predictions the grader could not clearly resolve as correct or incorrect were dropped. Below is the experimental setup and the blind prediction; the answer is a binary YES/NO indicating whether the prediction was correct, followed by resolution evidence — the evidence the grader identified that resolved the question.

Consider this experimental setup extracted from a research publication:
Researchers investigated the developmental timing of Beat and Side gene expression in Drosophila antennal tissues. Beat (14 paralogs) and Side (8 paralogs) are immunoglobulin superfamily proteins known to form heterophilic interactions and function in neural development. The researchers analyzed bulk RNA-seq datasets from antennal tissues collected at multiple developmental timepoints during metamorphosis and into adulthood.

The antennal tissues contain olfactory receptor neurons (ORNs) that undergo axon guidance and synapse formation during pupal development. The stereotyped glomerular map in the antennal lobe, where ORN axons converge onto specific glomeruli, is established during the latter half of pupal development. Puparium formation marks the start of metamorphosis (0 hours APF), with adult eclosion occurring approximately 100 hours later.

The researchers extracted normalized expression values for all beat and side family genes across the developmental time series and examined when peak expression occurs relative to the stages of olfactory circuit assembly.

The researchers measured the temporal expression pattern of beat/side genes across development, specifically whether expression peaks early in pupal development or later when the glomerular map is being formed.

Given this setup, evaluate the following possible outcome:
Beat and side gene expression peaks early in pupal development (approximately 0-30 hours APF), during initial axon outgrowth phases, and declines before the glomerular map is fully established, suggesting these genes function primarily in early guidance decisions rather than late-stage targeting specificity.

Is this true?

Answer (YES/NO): NO